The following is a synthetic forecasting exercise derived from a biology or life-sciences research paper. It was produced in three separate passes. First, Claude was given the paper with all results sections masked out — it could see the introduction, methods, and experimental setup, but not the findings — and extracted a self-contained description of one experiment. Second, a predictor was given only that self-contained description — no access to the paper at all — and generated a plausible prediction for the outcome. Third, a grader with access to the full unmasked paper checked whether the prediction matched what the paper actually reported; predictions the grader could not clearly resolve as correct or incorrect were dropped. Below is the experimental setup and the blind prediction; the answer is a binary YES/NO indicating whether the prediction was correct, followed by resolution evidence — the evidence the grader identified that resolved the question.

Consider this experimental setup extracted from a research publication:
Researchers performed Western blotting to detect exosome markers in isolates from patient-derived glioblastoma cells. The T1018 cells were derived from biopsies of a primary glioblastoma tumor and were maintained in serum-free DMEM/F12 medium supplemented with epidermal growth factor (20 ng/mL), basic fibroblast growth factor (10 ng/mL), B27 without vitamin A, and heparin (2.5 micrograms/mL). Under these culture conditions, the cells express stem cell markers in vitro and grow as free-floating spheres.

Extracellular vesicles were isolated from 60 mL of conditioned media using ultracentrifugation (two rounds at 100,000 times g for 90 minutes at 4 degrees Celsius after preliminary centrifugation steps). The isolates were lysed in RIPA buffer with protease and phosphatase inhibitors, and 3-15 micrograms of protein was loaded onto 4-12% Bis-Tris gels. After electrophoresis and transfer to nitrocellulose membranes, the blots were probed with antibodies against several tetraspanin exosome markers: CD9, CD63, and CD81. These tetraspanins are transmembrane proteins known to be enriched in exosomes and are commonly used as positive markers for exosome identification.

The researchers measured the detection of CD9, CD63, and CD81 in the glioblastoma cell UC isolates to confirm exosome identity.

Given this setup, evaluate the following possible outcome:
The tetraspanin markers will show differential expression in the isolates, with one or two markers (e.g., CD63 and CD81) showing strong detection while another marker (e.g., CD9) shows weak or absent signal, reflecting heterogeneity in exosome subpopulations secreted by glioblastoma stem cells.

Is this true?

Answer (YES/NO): NO